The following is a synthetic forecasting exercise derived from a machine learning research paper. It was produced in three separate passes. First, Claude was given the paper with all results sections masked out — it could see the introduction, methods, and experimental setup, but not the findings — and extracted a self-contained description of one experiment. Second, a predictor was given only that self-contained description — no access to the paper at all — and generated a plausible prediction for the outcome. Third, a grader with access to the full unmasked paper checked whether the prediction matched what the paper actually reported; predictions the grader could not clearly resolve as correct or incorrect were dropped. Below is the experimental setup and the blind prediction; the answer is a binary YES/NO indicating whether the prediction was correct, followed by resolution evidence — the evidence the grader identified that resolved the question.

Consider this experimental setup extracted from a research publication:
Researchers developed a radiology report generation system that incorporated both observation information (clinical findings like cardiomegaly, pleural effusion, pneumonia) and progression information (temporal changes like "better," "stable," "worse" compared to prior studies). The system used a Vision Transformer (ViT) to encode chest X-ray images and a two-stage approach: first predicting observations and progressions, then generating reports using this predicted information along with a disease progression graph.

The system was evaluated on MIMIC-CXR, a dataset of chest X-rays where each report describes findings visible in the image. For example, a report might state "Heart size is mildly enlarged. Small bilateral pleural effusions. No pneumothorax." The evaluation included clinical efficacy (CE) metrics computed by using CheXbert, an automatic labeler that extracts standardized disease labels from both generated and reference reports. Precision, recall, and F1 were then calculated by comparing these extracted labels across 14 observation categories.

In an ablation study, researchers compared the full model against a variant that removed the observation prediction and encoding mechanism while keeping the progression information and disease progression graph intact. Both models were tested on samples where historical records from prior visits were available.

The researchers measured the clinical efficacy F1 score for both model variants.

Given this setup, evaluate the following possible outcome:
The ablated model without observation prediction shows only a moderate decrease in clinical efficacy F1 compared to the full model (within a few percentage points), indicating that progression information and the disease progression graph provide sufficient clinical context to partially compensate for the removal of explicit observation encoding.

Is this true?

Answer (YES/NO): NO